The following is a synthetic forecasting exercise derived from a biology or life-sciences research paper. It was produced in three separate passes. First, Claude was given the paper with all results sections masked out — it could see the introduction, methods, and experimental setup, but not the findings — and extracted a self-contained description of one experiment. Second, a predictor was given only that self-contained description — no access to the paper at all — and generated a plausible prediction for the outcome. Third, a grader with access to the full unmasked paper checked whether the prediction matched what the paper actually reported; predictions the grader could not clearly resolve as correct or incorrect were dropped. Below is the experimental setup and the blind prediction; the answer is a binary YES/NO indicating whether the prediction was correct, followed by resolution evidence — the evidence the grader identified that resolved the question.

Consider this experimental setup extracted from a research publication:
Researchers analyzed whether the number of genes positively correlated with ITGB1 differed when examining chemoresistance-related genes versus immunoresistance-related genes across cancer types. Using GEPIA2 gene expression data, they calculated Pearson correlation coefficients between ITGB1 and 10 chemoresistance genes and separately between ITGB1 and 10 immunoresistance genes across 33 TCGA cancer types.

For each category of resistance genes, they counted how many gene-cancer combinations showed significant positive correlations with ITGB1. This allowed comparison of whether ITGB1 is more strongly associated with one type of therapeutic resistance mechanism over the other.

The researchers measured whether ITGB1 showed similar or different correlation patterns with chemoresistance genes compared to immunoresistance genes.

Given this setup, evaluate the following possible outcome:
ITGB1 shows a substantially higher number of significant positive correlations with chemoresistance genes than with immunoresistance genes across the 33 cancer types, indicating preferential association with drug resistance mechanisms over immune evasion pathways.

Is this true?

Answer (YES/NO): NO